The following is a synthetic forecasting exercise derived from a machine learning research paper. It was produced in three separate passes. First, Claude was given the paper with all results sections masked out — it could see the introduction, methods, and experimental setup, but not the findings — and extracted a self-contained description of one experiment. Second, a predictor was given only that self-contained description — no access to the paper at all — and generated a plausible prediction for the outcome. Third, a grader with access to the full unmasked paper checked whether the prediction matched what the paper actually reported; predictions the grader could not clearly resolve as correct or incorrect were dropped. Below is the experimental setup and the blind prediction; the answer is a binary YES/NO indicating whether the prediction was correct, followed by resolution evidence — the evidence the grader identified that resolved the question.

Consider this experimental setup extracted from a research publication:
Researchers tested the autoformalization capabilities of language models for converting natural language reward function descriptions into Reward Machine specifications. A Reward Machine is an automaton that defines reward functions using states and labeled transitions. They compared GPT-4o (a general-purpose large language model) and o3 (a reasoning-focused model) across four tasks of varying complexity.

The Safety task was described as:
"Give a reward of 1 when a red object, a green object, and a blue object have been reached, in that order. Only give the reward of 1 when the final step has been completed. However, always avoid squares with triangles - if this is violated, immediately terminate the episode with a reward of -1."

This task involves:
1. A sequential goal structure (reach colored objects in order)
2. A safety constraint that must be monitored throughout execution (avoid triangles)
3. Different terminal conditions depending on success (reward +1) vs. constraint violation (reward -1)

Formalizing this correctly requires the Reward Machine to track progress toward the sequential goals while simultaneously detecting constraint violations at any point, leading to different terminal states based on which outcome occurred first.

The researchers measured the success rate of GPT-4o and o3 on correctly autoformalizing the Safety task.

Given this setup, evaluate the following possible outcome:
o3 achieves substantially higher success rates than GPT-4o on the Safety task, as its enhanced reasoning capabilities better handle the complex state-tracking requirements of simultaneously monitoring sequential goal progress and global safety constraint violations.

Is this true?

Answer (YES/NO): NO